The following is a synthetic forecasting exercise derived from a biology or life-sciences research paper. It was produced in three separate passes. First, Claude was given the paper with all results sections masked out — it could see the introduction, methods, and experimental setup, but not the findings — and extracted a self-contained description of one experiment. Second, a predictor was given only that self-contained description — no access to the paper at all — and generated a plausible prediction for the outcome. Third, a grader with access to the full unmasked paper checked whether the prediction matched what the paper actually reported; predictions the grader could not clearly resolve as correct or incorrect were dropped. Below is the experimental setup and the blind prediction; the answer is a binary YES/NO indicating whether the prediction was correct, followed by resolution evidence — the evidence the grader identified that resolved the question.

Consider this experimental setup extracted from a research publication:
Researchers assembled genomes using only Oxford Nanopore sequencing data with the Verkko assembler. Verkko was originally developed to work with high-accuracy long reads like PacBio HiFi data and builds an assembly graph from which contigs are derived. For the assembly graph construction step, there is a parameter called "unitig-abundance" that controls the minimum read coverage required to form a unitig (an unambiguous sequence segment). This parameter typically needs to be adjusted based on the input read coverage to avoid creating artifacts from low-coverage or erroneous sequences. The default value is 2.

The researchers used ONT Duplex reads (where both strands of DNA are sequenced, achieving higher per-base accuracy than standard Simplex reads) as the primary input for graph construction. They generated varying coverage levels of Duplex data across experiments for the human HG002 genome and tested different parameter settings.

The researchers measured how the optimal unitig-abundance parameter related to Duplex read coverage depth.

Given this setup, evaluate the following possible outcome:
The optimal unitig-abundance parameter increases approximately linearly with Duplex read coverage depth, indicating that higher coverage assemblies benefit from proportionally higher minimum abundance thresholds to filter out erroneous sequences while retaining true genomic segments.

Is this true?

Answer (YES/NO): NO